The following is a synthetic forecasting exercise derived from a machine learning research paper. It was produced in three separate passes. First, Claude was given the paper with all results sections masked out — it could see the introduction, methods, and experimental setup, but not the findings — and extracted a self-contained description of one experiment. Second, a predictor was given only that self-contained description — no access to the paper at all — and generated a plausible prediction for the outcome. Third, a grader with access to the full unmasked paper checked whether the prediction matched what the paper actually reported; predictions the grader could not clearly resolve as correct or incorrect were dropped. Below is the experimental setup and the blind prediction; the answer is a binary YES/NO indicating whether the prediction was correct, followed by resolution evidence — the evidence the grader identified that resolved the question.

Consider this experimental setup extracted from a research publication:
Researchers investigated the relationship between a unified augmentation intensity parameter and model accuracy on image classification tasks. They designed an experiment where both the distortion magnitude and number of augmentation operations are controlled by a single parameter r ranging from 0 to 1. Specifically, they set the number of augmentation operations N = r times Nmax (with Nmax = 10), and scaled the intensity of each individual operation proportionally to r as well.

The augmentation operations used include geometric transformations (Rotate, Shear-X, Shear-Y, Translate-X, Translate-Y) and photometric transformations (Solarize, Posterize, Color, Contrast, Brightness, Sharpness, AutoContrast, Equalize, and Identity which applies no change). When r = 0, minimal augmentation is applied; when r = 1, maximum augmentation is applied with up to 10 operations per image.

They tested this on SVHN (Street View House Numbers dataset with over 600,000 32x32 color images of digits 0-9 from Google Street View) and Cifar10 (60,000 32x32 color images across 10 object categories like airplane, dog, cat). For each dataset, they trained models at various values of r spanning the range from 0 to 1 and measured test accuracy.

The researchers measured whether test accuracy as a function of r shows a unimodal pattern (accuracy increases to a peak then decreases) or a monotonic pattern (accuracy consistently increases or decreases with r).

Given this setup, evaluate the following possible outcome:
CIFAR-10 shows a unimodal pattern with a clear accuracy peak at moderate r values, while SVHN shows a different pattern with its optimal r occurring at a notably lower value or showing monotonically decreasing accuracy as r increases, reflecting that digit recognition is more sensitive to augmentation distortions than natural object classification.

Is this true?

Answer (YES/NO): NO